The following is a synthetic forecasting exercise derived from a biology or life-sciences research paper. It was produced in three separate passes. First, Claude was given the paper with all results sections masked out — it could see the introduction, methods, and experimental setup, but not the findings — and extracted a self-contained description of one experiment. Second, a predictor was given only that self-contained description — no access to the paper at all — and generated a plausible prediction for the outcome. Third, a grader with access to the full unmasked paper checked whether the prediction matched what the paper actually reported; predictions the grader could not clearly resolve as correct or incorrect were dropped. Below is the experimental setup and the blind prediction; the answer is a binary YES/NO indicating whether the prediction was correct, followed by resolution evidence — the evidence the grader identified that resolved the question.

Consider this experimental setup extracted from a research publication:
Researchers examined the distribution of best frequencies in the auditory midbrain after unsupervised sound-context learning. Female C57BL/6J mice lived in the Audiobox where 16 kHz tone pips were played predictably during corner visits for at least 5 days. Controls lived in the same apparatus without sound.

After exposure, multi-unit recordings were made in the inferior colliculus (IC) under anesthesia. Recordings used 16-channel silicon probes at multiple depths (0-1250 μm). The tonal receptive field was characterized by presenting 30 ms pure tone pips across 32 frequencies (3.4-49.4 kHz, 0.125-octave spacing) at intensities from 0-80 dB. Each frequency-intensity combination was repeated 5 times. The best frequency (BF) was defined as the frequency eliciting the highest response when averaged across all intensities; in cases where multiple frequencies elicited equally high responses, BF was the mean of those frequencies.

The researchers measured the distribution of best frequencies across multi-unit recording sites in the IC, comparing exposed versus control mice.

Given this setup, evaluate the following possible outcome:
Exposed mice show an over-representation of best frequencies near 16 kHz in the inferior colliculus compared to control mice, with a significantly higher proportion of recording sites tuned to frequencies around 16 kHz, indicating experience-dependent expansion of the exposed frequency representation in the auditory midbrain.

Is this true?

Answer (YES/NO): NO